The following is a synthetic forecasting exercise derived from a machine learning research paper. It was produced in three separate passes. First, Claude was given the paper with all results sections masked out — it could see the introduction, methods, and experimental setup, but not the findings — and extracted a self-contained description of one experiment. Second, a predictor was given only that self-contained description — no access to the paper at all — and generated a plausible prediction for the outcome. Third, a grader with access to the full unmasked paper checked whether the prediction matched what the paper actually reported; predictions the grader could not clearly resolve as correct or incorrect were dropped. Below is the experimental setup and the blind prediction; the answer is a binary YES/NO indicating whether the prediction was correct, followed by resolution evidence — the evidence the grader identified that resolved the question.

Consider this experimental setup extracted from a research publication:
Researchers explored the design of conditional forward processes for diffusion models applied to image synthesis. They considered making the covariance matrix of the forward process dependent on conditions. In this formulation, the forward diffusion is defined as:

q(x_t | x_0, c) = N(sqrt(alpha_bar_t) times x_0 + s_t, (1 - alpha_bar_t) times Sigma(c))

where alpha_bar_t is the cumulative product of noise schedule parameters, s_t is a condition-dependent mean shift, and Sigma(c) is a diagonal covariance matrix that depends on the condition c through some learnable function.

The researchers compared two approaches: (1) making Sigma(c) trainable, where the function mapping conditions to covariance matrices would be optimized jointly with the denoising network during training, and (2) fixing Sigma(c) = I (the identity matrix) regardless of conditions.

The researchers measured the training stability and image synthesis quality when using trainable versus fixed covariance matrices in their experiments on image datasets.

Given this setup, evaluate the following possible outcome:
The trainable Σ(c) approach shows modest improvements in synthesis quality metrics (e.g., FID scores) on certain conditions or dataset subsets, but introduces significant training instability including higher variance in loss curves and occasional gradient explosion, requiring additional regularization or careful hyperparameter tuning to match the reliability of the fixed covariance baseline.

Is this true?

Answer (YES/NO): NO